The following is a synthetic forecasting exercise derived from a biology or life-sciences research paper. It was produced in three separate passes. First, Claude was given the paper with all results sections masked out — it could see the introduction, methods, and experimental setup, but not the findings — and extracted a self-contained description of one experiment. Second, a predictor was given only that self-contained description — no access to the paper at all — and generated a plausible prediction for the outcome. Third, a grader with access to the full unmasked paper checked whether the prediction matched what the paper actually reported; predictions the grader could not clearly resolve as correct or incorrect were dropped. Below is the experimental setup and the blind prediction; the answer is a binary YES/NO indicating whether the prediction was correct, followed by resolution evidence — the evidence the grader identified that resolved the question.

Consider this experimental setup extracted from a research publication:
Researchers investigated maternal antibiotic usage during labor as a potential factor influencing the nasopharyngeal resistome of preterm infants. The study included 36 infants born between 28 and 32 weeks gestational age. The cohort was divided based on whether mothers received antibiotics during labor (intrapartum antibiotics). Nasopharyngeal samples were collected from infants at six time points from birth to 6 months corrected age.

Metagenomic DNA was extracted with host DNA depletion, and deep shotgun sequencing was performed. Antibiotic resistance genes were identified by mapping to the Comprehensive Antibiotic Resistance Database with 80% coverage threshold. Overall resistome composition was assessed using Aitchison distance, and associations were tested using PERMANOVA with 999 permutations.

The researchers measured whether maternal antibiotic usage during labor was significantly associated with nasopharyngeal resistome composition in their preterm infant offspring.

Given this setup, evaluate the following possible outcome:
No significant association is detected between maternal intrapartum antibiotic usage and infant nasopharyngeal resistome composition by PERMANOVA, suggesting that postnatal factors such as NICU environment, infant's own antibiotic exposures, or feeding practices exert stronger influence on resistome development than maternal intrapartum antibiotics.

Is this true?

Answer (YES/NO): YES